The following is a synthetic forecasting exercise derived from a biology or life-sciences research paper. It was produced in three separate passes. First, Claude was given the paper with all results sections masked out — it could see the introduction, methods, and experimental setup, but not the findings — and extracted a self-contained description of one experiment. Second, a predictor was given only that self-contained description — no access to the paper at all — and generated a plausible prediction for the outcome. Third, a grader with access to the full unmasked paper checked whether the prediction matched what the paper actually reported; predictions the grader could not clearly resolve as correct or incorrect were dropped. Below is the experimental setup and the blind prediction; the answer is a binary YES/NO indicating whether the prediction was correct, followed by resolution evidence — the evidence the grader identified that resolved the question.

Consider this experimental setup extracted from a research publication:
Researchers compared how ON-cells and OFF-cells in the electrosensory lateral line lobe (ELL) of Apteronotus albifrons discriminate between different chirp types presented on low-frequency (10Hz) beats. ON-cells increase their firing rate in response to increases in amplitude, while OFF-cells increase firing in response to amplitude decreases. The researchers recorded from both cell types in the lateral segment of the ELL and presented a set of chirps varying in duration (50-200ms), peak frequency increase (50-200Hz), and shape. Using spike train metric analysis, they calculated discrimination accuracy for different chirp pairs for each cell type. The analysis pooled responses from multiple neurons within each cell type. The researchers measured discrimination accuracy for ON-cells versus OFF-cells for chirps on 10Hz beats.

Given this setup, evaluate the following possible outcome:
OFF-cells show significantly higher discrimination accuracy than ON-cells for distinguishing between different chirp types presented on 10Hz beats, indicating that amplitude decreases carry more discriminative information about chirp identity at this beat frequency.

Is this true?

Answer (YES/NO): NO